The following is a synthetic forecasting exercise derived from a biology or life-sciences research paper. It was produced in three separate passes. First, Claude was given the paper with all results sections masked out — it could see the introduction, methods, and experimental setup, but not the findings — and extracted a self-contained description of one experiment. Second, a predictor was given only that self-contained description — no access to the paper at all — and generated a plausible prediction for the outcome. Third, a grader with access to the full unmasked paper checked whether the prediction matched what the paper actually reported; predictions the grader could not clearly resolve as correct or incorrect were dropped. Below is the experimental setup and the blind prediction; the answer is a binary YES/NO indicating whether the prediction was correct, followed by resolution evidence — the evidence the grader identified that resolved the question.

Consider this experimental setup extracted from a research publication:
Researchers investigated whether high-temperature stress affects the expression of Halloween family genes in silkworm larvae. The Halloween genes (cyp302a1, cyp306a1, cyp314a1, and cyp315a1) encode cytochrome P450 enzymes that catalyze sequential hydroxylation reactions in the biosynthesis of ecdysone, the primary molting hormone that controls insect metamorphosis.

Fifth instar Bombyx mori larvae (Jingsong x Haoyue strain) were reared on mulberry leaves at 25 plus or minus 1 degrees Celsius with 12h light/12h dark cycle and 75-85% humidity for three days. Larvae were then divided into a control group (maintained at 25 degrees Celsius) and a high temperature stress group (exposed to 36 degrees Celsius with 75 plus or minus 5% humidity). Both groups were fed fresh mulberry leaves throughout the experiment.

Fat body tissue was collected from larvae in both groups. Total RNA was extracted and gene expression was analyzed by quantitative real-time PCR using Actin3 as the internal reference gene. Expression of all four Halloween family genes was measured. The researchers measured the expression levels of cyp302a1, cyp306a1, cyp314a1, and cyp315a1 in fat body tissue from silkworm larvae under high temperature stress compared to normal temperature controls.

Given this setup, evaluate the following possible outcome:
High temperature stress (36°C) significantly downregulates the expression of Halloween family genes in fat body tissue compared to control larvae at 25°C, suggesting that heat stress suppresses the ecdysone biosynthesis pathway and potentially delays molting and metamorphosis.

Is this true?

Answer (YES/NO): NO